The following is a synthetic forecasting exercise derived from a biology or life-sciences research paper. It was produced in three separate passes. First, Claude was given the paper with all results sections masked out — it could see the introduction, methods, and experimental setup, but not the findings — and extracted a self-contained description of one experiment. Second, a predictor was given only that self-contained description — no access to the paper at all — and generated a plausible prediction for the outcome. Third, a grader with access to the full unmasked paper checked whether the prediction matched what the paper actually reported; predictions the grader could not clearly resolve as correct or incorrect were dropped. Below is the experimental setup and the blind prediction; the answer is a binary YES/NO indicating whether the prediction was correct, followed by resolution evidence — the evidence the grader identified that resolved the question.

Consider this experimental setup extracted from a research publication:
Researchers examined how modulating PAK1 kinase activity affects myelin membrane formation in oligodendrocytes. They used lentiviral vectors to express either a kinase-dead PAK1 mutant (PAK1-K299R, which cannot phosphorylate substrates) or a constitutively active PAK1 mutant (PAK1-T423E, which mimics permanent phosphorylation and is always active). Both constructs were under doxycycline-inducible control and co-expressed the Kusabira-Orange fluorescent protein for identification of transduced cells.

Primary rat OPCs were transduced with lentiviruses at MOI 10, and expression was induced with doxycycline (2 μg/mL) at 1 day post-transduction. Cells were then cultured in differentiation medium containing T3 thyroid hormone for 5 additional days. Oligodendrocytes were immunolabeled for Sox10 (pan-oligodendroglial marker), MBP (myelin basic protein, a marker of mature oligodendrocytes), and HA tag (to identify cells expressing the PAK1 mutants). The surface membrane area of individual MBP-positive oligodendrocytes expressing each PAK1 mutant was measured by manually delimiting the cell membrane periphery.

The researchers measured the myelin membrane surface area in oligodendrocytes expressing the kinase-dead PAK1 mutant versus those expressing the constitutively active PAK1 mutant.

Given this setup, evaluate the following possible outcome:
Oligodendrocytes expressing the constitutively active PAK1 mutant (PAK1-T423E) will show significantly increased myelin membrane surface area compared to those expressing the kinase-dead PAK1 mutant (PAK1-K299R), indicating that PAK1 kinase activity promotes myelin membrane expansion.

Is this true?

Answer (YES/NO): NO